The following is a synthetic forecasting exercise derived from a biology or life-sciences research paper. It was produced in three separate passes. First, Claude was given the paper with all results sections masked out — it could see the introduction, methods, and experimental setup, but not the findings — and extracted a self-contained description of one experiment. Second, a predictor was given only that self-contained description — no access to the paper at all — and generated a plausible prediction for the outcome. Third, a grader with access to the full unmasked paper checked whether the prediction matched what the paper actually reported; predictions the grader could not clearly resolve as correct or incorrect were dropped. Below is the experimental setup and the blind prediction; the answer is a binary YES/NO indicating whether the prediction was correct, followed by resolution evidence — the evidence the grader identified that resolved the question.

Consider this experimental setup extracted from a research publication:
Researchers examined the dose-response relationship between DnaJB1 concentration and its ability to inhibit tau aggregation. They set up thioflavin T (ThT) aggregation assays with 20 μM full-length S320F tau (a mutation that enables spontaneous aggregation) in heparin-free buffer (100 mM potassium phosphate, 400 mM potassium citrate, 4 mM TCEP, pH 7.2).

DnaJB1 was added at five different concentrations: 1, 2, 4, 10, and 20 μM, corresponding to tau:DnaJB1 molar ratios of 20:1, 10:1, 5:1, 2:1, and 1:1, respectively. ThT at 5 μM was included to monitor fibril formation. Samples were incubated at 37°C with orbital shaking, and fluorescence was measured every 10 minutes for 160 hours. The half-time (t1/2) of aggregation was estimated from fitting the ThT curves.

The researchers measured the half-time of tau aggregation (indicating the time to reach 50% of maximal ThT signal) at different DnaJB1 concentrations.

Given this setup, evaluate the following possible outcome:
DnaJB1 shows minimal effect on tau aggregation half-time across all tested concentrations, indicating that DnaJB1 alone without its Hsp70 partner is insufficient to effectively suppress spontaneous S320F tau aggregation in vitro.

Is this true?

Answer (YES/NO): NO